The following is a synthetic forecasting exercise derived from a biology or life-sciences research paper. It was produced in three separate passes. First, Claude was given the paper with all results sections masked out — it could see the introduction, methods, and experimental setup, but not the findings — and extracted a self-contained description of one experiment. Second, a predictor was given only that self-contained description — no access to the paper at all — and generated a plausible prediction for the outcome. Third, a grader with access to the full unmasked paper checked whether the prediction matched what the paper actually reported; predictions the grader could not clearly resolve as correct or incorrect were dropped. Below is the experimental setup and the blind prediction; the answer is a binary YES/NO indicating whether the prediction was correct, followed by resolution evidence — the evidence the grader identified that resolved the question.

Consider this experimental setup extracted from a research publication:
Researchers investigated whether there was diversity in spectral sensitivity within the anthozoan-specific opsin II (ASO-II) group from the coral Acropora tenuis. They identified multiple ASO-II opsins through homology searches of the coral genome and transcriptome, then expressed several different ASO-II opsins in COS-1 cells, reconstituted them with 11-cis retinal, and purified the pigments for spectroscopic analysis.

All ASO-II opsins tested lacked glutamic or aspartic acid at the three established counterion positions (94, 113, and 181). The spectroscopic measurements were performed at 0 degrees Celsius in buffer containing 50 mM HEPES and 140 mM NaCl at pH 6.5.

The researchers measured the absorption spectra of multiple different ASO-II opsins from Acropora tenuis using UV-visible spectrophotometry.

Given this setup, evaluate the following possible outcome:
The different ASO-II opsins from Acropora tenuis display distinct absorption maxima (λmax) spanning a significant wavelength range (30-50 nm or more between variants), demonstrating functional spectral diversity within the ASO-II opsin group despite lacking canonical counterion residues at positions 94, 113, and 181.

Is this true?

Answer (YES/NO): YES